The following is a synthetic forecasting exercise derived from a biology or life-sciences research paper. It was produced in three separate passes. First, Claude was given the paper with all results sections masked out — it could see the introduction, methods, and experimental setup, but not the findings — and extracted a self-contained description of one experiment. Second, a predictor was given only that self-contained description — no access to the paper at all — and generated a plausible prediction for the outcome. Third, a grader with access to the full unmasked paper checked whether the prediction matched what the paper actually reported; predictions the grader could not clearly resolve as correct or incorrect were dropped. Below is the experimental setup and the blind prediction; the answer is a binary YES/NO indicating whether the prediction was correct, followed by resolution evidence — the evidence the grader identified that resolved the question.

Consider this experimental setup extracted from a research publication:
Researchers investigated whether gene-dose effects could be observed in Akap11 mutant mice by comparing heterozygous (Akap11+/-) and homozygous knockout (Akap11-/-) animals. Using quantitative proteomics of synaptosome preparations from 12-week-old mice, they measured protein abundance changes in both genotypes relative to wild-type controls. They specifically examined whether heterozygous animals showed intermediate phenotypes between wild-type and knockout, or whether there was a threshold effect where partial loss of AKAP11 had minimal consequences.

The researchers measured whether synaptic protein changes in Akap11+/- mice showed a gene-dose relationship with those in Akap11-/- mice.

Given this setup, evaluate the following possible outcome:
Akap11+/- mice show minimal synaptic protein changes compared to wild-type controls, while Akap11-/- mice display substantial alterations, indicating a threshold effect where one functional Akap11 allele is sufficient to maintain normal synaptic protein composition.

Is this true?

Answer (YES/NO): NO